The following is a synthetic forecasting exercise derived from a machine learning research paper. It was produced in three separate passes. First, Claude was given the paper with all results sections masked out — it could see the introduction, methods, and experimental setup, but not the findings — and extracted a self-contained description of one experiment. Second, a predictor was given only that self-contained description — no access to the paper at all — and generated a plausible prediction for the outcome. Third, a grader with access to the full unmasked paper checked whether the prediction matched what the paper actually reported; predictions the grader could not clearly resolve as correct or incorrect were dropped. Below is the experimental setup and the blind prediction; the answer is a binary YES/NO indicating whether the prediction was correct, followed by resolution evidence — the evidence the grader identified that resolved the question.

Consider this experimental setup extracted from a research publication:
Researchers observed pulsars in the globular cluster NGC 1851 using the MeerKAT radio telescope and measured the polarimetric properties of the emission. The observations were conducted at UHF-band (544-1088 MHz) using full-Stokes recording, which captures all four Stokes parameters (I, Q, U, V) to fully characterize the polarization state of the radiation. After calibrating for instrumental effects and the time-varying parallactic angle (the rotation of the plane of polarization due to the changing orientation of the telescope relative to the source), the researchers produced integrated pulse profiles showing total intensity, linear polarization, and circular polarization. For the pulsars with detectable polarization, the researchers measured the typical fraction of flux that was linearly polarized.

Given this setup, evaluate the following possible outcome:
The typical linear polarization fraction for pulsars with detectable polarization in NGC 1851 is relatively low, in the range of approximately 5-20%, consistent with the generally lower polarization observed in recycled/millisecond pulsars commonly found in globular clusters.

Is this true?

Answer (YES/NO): NO